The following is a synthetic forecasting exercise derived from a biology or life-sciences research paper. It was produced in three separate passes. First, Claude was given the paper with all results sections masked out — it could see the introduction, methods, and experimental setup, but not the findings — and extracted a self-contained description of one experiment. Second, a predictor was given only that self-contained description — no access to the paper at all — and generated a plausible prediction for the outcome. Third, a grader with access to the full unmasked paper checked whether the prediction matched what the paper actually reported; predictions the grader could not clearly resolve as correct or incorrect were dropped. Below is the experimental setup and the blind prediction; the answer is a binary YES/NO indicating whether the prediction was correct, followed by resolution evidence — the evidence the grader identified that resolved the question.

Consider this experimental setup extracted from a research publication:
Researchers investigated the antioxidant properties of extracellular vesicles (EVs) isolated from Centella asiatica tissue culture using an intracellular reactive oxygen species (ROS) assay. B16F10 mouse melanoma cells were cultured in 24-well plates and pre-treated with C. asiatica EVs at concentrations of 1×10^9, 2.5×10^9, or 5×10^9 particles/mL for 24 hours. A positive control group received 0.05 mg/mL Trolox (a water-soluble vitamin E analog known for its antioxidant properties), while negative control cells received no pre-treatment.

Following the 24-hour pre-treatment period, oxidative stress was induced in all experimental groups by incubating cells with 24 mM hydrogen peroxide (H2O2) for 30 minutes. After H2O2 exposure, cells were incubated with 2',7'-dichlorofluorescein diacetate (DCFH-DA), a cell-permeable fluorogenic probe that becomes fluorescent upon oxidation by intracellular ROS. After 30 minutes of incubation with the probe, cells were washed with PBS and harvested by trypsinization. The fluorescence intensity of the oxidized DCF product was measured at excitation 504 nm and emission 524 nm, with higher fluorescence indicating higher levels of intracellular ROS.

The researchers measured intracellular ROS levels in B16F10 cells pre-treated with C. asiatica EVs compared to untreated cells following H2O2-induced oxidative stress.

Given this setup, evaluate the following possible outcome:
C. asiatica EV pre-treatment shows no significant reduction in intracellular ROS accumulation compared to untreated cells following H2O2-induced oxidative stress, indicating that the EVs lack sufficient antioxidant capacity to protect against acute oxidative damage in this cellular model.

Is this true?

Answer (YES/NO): NO